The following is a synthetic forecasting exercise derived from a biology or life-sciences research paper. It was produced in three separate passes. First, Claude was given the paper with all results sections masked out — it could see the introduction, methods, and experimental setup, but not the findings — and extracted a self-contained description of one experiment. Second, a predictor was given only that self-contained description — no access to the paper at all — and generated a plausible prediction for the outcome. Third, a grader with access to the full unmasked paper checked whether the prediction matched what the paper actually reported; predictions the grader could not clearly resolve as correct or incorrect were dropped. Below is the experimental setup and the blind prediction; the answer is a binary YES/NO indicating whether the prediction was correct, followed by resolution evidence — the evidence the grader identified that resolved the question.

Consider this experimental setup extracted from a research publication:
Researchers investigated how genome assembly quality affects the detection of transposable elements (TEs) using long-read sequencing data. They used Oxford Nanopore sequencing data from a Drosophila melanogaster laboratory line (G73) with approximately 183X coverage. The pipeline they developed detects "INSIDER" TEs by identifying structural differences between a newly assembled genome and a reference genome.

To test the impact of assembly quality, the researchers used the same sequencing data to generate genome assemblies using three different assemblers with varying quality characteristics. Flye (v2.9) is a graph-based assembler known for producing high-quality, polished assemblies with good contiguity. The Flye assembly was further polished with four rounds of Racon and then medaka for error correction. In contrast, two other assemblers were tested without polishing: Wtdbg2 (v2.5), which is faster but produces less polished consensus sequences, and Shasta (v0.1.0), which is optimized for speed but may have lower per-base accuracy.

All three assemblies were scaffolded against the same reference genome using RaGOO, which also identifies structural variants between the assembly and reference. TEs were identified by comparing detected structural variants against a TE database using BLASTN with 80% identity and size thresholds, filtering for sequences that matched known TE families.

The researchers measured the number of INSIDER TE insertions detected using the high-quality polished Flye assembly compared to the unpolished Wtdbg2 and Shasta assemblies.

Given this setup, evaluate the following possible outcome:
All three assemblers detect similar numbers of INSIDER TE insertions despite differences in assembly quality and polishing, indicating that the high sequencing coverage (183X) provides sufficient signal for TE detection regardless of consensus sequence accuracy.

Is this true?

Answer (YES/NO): NO